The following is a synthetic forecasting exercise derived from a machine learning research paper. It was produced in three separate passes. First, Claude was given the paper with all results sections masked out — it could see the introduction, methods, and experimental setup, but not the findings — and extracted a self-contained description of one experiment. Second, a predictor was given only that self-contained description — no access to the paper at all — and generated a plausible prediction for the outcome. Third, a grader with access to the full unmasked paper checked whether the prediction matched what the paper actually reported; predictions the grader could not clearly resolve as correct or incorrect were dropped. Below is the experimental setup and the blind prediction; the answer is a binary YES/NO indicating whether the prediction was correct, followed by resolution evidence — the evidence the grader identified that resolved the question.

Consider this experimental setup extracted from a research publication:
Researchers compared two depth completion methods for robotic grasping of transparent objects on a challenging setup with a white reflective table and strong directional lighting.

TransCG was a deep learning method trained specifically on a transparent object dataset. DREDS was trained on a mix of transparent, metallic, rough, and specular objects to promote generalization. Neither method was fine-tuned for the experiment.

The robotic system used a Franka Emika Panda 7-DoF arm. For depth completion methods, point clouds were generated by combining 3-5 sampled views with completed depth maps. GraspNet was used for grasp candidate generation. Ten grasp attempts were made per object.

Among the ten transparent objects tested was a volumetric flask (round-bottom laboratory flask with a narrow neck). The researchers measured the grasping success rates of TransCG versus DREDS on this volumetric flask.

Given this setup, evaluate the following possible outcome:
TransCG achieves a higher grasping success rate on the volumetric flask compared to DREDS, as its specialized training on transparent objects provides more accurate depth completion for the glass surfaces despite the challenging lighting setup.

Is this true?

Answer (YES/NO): NO